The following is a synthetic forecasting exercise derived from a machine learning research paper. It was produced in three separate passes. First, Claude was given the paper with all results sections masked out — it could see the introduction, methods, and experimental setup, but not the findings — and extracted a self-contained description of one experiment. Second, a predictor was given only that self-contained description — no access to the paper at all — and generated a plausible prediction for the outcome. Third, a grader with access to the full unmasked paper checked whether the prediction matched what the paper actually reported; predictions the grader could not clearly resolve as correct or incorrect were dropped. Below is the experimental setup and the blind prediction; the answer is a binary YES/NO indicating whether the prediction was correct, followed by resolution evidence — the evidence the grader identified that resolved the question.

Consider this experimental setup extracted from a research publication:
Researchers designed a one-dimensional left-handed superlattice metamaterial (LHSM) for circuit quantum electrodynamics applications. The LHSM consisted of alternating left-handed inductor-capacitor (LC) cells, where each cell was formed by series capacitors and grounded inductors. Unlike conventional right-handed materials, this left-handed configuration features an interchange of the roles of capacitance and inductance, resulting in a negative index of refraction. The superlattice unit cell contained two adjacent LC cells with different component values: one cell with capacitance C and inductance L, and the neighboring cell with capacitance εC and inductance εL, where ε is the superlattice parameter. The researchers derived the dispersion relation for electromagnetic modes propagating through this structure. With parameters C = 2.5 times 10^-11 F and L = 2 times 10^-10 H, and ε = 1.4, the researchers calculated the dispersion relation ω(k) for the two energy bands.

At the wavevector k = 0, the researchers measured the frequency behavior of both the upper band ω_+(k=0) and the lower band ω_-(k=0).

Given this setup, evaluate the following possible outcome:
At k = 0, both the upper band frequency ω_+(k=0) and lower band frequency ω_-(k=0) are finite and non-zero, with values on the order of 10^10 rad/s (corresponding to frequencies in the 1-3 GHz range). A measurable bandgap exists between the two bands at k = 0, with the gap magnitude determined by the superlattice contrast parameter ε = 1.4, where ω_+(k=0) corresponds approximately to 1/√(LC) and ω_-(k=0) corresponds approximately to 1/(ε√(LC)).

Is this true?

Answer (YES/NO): NO